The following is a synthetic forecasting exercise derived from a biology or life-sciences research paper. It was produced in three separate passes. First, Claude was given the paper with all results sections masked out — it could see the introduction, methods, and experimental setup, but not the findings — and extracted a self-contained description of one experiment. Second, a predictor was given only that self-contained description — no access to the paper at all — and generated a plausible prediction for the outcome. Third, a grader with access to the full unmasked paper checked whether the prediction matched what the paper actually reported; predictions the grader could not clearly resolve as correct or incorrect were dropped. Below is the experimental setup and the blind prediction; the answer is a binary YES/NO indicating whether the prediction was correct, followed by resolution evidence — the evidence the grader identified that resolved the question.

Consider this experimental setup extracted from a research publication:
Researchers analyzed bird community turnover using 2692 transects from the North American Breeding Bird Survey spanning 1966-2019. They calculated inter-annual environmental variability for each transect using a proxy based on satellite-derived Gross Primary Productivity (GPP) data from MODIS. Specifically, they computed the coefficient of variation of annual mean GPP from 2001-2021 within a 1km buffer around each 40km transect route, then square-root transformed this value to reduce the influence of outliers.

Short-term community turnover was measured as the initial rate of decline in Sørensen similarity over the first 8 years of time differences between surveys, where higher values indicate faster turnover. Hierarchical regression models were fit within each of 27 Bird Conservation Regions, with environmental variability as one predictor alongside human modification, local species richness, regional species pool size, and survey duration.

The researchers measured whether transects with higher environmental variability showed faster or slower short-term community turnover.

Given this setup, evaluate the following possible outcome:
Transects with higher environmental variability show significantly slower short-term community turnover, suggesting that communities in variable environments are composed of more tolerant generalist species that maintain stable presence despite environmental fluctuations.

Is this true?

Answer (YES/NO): NO